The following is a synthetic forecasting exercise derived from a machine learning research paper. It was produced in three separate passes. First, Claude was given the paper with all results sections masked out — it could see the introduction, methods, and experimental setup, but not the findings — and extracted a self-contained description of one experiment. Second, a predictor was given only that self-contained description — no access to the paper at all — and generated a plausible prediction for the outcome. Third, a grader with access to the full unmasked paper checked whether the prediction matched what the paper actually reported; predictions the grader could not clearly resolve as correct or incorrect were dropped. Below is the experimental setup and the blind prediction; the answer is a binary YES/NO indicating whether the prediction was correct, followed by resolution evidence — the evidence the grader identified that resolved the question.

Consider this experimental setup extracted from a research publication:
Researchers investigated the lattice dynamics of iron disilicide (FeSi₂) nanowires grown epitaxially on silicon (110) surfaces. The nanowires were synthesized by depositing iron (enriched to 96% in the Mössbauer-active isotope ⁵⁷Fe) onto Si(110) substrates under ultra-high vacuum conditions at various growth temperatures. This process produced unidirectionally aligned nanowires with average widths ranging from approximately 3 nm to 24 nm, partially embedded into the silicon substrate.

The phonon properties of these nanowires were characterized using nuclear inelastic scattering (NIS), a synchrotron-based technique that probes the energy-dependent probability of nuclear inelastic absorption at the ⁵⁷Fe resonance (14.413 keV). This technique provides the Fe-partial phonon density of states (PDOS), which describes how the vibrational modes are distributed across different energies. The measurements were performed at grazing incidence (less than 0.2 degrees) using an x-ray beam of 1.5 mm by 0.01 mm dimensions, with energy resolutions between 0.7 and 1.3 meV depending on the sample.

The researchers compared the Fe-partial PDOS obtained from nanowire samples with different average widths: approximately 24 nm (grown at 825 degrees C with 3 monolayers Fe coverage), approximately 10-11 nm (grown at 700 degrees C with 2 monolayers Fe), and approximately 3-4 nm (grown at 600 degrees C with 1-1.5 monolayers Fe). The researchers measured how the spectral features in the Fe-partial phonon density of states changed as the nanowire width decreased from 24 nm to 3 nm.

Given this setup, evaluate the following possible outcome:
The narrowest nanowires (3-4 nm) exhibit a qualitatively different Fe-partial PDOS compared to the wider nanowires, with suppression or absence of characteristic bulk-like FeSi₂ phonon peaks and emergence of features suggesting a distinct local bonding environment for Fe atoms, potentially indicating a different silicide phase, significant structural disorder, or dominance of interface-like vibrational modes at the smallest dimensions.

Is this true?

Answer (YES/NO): NO